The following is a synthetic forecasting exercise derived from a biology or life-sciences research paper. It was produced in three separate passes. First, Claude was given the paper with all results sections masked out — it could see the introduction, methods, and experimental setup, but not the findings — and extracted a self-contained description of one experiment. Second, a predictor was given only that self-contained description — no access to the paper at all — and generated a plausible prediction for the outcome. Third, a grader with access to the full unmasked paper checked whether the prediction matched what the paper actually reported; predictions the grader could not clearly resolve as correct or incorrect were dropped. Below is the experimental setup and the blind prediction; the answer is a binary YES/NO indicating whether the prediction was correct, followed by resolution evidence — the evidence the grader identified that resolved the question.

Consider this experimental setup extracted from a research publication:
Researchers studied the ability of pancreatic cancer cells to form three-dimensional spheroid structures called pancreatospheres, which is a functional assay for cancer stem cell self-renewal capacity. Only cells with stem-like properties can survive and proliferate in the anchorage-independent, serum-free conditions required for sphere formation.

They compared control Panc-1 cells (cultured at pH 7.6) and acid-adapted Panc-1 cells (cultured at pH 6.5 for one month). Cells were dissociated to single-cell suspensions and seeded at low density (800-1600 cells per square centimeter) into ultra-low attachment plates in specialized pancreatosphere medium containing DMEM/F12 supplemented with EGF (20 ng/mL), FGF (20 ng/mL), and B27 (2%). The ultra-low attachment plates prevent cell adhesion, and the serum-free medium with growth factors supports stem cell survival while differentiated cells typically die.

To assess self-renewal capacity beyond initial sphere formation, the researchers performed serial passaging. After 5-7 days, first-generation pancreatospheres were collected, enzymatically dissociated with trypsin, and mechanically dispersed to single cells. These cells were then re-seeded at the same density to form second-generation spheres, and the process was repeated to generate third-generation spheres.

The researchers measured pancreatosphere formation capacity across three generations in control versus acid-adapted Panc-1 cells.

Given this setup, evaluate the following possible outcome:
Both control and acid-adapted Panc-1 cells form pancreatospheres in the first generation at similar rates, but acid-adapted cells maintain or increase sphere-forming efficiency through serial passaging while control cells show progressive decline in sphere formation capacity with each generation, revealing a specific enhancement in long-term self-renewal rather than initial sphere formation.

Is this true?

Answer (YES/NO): NO